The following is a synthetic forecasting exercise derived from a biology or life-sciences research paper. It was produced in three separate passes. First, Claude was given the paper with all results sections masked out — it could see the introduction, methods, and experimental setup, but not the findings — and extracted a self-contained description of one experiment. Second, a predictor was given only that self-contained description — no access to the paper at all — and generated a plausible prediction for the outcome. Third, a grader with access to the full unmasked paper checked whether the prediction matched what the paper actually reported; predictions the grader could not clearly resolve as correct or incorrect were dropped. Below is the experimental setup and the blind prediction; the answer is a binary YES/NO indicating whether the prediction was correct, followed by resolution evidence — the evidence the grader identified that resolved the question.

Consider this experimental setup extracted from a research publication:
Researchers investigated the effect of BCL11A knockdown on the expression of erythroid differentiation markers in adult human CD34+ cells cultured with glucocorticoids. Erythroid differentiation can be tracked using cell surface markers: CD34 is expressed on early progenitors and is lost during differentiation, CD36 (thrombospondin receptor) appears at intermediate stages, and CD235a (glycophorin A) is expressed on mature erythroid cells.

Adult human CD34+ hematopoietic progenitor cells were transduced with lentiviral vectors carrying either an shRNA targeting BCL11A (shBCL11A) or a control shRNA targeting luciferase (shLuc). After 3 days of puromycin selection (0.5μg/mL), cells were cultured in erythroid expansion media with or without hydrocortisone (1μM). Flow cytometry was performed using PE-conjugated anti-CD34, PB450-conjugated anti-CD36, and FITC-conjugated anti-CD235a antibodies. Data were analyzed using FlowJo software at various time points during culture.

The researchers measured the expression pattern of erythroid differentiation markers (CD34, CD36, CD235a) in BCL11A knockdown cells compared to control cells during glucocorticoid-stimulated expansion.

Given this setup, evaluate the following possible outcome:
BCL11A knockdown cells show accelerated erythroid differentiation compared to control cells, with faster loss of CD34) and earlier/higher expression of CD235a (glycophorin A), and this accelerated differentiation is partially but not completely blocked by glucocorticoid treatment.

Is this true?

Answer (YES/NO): NO